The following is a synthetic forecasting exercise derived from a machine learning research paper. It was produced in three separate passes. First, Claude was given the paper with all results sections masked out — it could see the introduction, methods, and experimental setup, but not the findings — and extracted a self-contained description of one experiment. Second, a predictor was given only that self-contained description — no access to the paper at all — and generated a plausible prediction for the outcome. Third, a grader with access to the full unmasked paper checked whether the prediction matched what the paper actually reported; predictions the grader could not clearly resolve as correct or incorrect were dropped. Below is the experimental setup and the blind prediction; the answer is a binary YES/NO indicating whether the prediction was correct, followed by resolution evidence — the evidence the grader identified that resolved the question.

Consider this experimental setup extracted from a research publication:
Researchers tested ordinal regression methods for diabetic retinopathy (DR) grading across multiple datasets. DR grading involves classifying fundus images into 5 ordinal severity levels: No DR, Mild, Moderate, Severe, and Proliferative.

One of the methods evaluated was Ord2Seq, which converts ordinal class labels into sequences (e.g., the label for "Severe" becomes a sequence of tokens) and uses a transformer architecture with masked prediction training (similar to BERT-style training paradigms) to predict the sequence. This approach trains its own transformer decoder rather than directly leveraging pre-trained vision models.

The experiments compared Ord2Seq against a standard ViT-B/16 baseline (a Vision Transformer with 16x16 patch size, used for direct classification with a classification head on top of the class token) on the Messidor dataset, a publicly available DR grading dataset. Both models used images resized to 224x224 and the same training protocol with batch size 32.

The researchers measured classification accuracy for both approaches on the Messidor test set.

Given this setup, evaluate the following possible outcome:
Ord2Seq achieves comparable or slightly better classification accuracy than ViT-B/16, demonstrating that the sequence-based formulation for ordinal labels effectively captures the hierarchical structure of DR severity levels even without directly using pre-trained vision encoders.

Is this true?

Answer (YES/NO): YES